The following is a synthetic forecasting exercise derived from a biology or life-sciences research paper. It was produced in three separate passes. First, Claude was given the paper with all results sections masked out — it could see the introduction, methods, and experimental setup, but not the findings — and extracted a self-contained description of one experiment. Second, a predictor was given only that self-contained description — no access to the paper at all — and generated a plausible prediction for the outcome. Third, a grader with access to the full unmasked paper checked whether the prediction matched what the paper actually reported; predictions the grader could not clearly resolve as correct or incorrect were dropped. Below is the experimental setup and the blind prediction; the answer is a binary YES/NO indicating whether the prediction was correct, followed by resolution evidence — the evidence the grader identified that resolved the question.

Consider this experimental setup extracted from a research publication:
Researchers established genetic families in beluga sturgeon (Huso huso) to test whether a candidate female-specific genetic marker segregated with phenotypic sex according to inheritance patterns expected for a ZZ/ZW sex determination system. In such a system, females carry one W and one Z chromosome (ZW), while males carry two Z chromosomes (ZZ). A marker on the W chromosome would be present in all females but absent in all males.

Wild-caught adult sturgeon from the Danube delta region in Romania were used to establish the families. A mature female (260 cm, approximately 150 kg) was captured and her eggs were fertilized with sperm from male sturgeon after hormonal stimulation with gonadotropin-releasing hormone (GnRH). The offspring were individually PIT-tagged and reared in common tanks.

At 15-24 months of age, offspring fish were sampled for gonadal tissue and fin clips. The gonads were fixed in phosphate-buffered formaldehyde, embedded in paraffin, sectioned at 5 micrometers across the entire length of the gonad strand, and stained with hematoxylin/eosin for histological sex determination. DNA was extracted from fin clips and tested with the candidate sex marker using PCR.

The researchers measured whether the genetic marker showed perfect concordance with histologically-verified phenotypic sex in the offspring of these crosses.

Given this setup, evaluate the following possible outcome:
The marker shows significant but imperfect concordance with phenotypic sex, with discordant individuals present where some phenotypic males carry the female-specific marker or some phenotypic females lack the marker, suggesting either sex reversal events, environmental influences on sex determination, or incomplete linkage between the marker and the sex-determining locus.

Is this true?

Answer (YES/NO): NO